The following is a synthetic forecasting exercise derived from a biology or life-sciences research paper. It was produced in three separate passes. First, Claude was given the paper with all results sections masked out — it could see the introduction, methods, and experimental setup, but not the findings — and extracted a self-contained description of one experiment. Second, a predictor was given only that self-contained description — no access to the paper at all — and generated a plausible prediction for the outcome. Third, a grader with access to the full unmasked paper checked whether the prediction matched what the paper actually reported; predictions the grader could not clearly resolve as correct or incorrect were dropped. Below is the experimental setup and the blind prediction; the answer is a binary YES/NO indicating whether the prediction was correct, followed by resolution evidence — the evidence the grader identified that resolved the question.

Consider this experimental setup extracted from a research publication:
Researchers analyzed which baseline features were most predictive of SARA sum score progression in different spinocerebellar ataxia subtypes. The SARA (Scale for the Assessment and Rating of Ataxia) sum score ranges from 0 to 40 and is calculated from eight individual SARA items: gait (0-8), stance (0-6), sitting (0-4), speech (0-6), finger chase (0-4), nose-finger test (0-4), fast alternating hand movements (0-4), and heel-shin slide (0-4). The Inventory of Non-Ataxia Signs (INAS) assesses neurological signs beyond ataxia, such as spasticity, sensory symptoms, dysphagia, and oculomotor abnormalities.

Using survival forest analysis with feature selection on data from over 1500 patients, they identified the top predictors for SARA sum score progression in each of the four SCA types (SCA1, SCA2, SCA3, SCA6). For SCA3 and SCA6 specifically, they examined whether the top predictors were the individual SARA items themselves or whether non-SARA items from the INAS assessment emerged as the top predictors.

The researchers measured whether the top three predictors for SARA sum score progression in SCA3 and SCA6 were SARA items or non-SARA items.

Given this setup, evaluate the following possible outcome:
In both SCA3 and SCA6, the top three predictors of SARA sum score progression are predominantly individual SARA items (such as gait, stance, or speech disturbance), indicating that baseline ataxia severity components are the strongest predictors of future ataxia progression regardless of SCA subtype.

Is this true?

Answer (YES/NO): NO